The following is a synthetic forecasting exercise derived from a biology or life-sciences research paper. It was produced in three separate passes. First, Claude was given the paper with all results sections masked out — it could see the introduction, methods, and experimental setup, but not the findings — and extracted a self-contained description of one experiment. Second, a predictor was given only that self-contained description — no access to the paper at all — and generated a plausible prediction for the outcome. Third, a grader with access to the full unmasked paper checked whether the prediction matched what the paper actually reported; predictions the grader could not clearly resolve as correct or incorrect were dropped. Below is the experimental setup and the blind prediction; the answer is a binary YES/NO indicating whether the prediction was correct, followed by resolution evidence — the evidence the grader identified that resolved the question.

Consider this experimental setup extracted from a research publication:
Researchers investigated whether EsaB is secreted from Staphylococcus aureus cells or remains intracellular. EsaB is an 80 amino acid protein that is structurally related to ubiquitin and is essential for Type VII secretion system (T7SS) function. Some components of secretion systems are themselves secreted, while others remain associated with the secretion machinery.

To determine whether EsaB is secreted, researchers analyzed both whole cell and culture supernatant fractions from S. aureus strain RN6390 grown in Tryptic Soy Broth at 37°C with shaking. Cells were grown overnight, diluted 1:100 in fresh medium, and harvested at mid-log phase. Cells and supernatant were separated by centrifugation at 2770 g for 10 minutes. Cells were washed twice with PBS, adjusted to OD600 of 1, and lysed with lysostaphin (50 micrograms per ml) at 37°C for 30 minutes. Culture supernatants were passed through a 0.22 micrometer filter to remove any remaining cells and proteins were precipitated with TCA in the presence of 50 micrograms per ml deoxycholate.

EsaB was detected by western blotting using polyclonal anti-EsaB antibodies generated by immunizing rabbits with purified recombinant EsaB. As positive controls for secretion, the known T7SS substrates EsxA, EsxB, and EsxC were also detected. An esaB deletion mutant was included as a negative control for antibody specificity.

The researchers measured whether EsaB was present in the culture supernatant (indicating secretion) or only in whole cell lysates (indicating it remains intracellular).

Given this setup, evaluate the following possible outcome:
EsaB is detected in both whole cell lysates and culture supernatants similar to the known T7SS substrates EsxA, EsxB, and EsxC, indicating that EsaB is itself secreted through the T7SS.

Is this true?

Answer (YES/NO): NO